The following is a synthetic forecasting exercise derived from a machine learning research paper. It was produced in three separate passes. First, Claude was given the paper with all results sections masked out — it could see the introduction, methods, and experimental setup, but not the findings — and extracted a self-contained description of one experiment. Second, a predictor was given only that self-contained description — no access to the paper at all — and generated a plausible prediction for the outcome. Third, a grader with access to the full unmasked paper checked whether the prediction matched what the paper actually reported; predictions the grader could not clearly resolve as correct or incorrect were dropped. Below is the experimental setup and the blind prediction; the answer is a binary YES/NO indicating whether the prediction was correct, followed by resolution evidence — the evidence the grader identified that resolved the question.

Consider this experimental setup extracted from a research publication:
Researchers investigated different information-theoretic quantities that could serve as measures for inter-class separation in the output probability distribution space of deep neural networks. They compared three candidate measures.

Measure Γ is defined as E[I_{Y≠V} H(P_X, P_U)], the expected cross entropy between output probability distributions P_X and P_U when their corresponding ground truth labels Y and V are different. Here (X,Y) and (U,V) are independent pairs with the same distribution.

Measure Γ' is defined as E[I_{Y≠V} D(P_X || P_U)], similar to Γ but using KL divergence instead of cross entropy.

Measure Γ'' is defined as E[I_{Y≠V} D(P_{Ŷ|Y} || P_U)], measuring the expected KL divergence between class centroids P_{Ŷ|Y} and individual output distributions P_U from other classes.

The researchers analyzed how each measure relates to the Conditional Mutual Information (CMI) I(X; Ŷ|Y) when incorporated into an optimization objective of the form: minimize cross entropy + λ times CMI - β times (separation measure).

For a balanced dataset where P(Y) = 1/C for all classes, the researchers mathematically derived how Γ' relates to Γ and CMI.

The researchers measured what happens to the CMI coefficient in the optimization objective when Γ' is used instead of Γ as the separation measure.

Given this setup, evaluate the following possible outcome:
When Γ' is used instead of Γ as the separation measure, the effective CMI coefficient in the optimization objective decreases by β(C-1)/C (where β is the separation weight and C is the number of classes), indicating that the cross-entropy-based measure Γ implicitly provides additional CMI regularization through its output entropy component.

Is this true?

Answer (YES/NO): YES